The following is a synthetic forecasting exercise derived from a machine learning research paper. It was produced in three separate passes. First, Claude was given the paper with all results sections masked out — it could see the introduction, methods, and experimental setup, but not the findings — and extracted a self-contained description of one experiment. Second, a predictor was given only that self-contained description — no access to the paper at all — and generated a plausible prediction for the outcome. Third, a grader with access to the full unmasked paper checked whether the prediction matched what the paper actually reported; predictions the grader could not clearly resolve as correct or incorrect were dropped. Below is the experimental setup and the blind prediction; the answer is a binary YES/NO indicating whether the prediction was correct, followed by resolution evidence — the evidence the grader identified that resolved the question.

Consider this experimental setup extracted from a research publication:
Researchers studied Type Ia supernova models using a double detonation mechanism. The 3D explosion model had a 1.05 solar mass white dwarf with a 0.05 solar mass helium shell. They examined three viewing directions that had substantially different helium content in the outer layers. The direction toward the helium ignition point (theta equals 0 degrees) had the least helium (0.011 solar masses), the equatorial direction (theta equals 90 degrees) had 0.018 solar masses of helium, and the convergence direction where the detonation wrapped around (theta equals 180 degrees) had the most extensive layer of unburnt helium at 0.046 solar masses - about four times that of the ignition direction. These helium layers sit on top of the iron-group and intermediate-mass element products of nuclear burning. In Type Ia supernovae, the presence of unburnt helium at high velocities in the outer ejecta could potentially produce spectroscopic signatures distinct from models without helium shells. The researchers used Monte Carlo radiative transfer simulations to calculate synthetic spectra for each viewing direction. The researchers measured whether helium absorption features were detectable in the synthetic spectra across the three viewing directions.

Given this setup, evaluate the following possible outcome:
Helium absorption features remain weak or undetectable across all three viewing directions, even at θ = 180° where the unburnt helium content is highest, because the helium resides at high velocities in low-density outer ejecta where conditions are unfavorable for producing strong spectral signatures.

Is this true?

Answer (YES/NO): NO